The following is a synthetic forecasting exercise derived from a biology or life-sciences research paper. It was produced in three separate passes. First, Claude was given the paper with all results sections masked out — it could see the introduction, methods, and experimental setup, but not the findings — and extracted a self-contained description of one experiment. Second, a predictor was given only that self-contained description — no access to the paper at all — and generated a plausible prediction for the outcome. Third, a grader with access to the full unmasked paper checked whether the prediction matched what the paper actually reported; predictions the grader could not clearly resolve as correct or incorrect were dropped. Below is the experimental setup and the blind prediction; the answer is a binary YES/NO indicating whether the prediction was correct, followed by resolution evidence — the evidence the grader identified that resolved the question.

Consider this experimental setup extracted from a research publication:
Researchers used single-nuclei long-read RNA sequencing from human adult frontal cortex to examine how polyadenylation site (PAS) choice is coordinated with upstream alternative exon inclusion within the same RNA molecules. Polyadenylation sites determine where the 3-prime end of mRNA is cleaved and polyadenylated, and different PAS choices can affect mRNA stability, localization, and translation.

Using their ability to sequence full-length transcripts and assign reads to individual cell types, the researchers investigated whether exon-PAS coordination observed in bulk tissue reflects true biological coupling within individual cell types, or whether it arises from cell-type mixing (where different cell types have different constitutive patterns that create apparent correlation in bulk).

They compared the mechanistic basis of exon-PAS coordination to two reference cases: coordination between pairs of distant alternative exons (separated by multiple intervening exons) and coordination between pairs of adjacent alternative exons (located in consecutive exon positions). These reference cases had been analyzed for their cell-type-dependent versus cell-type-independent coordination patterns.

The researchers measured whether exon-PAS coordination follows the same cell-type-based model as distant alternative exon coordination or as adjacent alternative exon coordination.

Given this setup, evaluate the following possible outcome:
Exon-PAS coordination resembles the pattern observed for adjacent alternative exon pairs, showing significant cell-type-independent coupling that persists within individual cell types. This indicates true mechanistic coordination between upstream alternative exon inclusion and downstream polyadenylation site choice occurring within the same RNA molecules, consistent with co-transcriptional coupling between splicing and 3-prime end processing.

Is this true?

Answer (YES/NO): NO